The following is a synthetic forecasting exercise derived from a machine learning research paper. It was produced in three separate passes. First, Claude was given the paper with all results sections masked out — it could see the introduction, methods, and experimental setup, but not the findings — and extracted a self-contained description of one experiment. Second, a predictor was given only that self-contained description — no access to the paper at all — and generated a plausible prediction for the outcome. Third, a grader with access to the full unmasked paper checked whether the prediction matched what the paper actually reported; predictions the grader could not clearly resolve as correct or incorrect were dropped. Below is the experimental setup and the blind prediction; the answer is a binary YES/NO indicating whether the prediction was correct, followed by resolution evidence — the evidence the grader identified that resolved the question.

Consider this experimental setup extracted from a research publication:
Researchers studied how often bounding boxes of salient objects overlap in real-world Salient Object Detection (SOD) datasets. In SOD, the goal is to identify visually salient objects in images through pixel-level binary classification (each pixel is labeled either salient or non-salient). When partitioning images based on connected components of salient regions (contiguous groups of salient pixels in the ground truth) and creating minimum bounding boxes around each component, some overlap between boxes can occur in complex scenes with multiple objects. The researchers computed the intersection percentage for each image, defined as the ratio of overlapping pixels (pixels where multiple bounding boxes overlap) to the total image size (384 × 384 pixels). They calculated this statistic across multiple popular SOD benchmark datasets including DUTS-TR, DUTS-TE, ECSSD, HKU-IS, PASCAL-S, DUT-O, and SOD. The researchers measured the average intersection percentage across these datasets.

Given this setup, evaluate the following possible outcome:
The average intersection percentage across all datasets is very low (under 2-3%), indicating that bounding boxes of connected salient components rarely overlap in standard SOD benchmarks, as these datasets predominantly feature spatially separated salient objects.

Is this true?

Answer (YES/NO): YES